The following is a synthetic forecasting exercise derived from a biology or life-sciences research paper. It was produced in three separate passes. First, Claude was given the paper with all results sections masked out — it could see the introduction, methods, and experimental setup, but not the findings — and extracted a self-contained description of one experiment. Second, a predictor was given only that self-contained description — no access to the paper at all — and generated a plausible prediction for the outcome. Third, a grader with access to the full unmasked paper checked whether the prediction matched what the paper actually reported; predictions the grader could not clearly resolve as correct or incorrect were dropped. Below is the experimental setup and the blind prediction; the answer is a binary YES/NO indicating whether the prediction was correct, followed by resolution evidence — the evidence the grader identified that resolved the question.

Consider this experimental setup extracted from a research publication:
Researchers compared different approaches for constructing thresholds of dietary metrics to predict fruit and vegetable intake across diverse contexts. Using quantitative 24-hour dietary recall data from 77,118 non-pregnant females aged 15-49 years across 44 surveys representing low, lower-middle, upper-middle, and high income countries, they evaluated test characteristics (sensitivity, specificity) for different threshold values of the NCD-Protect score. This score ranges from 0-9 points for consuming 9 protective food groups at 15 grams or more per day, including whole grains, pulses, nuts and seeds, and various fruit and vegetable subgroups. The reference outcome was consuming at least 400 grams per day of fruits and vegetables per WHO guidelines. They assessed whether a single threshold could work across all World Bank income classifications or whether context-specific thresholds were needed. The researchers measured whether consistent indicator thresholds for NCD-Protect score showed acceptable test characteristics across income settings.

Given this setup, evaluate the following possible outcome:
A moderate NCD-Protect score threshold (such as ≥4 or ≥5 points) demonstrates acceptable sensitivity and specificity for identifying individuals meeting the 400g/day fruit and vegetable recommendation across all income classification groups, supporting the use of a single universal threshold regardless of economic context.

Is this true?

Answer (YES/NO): NO